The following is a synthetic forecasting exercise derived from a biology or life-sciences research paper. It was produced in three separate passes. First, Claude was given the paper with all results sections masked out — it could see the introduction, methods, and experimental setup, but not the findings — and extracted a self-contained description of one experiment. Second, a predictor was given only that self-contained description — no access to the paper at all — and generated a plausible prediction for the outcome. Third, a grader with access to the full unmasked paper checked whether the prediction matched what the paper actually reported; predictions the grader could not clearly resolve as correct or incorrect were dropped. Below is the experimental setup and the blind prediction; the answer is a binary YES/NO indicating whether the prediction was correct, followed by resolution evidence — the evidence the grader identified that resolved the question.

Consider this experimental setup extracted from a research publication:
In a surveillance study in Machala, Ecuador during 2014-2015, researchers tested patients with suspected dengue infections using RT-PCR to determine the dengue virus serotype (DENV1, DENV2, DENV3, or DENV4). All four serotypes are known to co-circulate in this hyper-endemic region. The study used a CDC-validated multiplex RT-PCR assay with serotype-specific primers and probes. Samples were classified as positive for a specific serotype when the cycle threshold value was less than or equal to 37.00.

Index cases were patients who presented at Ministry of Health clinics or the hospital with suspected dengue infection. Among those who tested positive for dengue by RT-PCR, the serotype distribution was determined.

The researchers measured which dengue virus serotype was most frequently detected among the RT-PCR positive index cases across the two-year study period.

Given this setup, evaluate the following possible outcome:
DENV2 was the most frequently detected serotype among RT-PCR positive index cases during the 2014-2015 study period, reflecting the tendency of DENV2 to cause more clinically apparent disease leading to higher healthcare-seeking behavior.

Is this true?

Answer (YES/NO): YES